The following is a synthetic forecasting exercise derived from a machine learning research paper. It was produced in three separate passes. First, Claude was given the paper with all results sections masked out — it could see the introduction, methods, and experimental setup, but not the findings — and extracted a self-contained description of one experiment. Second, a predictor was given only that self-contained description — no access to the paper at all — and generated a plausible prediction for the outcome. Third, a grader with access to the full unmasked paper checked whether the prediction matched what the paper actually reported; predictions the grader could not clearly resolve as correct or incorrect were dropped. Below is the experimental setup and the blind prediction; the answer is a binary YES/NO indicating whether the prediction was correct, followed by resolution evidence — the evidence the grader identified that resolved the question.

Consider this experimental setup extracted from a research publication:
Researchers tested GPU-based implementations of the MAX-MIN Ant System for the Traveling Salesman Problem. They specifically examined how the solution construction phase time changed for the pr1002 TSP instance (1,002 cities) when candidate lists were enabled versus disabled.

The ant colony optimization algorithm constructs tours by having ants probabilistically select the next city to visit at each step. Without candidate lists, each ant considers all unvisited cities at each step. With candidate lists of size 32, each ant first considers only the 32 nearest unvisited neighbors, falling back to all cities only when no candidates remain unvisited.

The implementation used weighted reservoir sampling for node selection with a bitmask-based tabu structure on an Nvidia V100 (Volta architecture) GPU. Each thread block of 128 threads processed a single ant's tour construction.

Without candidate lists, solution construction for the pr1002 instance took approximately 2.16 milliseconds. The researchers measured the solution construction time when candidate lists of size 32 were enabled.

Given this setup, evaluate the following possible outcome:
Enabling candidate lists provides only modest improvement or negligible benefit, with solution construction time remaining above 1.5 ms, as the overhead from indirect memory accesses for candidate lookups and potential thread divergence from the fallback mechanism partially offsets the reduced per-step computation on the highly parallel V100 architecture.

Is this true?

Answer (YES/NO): NO